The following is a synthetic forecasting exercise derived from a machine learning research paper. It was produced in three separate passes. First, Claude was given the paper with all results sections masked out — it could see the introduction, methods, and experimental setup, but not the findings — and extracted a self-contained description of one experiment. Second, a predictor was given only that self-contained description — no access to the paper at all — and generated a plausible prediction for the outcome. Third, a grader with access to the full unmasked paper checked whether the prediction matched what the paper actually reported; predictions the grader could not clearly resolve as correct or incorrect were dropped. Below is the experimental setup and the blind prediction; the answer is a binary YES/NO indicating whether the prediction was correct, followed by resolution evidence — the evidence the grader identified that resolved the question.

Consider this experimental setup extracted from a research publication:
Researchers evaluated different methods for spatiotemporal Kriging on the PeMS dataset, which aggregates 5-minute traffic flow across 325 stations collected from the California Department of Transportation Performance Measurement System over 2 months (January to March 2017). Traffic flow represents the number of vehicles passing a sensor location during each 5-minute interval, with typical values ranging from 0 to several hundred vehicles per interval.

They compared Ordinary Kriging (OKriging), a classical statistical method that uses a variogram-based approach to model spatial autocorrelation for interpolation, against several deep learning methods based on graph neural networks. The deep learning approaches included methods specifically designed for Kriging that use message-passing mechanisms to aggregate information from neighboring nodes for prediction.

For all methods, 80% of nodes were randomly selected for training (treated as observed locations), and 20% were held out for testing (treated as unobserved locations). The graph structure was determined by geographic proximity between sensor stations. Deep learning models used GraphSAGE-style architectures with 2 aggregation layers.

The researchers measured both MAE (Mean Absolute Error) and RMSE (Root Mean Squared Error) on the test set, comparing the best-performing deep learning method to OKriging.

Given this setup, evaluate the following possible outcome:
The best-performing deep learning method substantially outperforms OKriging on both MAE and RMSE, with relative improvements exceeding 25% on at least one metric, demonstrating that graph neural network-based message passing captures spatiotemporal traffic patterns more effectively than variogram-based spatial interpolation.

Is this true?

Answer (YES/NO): NO